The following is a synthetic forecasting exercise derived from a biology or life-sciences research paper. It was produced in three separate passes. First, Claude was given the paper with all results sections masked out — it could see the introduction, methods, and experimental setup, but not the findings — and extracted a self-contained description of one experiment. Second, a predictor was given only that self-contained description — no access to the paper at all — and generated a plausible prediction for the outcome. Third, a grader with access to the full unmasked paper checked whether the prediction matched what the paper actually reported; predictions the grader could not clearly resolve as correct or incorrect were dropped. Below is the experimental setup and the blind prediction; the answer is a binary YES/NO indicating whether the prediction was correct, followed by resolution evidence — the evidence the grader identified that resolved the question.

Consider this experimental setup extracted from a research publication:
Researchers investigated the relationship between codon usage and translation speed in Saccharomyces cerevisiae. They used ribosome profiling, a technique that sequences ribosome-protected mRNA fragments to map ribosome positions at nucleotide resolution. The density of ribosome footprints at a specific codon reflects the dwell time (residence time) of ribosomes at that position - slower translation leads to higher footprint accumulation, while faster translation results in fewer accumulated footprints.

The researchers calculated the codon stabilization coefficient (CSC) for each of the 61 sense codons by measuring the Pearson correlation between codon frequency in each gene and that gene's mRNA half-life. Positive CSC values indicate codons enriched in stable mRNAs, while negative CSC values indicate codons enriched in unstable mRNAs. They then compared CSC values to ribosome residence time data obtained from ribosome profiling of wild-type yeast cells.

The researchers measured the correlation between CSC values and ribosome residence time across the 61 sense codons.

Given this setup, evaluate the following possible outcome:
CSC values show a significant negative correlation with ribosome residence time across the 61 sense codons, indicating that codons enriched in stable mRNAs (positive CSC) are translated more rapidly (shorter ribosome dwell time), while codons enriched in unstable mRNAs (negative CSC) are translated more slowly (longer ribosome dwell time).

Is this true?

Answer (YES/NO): YES